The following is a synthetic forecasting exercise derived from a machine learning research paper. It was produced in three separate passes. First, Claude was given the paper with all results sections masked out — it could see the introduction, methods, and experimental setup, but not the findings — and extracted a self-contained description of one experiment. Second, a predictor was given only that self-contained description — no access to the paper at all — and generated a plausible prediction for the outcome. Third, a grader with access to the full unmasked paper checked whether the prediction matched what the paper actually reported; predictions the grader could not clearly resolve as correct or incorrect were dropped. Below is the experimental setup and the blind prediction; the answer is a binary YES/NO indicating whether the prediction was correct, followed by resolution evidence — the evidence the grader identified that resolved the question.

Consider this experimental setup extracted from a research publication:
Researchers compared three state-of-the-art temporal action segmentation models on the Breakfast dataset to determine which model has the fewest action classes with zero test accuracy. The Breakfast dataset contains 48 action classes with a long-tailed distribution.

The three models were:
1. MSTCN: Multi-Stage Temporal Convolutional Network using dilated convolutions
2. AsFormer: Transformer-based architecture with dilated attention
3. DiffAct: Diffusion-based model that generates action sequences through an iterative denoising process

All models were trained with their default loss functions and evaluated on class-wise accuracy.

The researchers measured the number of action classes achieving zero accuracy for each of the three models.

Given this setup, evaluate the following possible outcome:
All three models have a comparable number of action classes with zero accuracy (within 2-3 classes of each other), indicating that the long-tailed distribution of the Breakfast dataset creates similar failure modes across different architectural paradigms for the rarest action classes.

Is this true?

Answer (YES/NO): YES